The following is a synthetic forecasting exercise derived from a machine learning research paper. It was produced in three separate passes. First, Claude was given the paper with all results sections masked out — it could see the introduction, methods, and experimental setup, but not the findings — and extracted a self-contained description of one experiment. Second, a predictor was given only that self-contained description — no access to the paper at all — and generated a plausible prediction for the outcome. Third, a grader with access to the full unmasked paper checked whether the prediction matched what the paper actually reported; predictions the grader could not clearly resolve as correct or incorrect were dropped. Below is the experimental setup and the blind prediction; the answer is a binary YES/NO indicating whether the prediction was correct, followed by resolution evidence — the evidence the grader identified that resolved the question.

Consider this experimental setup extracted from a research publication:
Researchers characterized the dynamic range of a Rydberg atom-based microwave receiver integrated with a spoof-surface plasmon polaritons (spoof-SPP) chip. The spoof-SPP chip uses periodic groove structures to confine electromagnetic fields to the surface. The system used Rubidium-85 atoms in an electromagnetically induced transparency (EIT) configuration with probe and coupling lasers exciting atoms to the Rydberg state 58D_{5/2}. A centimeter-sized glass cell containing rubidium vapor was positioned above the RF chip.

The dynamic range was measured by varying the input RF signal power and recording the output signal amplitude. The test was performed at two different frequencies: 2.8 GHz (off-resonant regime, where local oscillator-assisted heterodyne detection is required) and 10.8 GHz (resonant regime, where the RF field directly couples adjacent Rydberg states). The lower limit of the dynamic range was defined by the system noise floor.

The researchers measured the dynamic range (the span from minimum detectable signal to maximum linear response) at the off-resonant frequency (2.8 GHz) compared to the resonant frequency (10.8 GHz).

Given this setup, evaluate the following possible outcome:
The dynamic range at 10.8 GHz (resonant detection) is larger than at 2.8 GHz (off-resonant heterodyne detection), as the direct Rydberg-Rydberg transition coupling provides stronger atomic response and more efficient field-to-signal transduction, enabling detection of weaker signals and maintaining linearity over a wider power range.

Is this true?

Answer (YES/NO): NO